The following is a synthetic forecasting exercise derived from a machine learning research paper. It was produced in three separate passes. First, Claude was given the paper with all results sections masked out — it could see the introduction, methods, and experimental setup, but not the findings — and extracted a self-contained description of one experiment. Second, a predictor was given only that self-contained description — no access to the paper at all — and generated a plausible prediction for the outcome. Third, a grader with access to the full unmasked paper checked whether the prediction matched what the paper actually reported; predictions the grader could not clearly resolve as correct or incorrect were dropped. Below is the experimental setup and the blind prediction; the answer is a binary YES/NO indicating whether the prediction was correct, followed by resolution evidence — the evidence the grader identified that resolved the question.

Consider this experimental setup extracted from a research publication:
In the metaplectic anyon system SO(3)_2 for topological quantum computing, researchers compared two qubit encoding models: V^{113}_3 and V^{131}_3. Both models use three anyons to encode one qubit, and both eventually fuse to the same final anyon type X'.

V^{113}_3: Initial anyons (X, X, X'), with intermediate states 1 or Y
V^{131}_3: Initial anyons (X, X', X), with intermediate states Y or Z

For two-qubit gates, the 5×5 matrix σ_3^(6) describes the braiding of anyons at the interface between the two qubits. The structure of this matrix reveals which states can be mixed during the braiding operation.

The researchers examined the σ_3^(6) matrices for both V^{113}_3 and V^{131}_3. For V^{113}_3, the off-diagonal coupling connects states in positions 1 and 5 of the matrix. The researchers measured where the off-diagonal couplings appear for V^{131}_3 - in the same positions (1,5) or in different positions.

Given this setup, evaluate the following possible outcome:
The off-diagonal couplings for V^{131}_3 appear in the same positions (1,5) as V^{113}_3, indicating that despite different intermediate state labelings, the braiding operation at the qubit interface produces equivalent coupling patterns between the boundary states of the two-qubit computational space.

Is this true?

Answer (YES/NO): NO